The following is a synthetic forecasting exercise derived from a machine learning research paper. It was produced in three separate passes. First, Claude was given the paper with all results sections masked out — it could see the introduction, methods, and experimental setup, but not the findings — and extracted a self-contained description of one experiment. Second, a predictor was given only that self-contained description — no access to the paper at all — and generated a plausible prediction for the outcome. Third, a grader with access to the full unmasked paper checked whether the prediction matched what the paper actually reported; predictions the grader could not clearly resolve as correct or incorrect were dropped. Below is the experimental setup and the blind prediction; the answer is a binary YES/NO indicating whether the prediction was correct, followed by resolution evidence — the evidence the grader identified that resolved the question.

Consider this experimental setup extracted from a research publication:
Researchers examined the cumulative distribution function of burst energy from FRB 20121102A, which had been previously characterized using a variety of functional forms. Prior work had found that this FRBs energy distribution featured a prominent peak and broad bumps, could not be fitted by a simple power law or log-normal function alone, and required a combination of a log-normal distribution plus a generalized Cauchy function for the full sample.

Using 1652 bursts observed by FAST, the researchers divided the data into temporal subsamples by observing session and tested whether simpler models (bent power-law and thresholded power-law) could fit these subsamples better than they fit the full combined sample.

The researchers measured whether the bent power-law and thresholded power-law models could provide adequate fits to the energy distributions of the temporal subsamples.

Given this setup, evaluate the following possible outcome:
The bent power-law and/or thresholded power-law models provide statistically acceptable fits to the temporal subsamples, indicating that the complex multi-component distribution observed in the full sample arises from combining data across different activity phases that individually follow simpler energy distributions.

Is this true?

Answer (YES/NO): YES